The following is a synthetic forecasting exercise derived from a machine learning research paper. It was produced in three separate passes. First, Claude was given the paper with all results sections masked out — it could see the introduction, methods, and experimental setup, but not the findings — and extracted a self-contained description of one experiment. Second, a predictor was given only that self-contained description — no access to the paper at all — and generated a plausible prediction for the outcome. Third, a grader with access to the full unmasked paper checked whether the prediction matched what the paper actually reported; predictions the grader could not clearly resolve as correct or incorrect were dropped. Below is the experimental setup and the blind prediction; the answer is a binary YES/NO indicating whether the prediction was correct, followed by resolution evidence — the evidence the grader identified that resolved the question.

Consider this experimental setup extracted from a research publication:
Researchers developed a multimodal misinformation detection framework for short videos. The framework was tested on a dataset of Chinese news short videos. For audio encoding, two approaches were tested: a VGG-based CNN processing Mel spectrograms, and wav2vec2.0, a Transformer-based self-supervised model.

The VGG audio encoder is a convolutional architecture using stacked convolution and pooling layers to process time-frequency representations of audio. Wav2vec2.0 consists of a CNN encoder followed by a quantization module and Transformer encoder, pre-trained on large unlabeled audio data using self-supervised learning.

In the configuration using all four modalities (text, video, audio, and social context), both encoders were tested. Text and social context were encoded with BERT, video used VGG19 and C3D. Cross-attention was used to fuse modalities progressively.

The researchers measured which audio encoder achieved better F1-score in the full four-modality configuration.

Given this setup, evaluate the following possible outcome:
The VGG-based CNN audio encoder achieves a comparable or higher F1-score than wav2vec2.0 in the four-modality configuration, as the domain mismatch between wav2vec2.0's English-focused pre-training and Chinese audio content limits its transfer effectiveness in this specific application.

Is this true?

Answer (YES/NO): NO